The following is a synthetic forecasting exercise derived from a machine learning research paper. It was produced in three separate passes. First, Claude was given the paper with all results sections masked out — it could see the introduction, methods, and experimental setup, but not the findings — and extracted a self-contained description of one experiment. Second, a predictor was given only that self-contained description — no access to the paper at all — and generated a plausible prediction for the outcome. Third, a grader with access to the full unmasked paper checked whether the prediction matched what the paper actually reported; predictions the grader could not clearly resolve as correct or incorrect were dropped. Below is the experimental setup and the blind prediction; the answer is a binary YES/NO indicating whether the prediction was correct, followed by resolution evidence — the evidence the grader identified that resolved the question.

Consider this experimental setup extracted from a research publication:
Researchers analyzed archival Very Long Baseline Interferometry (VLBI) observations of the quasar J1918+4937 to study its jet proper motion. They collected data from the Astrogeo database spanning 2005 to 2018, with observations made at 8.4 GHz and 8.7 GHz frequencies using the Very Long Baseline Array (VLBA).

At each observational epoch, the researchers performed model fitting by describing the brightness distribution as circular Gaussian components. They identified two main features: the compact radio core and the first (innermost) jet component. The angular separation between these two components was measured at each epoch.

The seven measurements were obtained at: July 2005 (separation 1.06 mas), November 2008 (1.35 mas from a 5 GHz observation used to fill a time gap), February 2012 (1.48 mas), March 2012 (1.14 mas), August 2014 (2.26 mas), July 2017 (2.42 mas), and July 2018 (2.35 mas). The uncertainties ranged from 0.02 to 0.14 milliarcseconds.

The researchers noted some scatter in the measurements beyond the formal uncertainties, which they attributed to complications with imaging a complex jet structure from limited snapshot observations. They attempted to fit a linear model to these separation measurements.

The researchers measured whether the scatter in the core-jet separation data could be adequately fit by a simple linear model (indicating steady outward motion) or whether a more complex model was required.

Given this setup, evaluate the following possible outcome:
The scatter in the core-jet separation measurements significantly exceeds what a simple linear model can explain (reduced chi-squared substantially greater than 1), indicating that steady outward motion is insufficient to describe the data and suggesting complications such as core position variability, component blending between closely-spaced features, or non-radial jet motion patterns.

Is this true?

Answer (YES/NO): NO